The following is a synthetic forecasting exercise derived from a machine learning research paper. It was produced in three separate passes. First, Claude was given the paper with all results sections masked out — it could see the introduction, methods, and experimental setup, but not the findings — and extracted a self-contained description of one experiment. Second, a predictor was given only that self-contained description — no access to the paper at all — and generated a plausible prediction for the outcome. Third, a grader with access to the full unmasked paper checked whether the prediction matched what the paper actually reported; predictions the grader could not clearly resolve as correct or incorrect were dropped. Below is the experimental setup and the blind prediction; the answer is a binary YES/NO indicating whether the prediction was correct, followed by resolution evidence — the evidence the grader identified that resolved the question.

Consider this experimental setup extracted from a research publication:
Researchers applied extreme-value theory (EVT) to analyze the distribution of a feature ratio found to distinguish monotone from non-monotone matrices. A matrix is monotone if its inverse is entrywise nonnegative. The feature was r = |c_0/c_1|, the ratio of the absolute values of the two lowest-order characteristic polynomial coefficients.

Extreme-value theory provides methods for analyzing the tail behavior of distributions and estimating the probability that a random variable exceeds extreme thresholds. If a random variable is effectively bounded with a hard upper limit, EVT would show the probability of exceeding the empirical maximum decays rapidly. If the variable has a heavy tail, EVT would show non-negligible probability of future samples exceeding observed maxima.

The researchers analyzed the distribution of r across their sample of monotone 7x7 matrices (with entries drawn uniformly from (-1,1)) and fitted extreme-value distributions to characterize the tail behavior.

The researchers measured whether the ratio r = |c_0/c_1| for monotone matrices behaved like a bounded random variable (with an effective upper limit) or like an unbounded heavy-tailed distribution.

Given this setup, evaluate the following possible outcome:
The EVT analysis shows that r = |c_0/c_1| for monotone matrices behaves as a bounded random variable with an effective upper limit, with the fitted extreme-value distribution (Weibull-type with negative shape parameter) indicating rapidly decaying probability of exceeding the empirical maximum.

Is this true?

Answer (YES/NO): YES